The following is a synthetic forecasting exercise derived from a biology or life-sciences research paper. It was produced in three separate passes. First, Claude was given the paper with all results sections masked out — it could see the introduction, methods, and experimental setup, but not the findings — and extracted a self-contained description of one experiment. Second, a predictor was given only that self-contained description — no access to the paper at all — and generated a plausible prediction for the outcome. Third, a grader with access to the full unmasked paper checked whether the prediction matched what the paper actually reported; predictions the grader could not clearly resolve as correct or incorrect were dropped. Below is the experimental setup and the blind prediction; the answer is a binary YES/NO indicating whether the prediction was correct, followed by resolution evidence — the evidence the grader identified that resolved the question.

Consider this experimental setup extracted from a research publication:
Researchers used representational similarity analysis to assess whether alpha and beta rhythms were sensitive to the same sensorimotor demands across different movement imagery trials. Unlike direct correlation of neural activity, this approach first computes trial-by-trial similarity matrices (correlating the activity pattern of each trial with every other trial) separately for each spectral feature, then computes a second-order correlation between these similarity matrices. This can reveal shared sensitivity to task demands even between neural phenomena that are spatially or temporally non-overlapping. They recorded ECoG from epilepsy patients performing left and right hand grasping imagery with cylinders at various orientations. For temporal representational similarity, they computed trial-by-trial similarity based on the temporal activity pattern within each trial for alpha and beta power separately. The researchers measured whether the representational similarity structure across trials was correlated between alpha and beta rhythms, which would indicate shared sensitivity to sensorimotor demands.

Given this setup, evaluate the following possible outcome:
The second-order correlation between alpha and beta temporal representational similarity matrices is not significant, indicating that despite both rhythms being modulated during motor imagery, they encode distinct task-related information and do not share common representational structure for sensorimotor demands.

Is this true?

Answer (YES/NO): YES